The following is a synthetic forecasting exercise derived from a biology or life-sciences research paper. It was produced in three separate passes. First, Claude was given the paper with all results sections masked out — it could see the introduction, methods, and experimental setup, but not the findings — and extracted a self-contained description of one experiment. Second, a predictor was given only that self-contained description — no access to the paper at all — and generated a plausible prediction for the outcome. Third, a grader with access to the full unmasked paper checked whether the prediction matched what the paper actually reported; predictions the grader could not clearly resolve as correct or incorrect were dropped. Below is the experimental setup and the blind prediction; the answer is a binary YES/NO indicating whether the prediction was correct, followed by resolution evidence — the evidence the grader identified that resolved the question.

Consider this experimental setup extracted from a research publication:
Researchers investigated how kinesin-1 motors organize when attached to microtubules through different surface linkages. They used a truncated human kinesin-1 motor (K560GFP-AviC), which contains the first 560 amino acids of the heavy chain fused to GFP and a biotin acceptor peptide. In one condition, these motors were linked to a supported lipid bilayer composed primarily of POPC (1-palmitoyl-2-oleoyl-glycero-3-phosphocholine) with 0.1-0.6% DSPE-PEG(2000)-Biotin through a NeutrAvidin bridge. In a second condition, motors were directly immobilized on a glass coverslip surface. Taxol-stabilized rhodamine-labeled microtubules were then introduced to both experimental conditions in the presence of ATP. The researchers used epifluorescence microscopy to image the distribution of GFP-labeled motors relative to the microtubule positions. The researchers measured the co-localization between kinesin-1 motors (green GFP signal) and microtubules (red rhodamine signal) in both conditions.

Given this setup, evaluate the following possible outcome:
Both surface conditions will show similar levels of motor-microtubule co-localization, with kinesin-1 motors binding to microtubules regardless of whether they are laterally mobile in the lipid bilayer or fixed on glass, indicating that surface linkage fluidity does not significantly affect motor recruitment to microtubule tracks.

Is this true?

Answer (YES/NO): NO